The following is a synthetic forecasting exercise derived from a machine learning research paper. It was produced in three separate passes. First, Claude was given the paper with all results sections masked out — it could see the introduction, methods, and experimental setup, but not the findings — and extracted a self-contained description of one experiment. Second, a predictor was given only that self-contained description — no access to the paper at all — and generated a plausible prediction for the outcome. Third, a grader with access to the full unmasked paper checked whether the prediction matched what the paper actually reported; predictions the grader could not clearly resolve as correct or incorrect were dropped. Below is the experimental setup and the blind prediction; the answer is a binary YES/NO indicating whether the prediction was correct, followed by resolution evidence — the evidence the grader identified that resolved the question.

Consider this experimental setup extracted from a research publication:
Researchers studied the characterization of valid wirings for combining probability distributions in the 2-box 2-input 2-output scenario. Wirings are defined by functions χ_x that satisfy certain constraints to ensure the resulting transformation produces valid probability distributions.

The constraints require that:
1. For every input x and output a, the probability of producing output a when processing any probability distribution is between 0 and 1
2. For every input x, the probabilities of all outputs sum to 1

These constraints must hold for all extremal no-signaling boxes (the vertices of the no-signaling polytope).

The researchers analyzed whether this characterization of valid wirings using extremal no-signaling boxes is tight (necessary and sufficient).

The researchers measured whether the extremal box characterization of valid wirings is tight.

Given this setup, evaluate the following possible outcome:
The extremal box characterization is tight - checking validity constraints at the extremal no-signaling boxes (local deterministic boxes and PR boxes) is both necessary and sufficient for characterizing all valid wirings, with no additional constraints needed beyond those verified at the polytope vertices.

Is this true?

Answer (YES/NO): YES